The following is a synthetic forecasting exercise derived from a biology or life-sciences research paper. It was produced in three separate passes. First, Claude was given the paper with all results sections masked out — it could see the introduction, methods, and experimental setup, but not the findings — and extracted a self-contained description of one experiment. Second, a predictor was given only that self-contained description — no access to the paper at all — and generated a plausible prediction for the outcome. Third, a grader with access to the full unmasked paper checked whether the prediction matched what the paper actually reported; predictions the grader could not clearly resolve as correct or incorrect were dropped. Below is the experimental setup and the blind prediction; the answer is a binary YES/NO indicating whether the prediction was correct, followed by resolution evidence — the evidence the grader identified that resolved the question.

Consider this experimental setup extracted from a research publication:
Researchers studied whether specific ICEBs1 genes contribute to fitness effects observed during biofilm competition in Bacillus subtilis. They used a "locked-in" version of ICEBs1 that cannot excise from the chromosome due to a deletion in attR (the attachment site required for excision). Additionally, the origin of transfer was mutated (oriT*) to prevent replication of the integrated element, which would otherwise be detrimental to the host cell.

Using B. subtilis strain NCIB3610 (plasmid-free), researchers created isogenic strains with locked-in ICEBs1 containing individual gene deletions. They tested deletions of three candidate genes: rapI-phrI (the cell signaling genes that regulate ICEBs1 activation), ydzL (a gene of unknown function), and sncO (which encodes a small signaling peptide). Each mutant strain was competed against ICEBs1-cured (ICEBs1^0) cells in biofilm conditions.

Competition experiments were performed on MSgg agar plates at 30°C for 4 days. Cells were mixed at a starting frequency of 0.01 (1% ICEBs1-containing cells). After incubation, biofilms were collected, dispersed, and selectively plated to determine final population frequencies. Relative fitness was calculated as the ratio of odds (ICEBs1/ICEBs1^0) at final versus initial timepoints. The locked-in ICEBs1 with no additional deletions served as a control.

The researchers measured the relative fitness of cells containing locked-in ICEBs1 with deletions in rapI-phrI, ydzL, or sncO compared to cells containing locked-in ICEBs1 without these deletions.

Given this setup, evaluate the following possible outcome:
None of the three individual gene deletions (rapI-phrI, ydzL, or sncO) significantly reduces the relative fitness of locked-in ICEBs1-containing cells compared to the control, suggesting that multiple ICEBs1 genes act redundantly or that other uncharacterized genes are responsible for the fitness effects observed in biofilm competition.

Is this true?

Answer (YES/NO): NO